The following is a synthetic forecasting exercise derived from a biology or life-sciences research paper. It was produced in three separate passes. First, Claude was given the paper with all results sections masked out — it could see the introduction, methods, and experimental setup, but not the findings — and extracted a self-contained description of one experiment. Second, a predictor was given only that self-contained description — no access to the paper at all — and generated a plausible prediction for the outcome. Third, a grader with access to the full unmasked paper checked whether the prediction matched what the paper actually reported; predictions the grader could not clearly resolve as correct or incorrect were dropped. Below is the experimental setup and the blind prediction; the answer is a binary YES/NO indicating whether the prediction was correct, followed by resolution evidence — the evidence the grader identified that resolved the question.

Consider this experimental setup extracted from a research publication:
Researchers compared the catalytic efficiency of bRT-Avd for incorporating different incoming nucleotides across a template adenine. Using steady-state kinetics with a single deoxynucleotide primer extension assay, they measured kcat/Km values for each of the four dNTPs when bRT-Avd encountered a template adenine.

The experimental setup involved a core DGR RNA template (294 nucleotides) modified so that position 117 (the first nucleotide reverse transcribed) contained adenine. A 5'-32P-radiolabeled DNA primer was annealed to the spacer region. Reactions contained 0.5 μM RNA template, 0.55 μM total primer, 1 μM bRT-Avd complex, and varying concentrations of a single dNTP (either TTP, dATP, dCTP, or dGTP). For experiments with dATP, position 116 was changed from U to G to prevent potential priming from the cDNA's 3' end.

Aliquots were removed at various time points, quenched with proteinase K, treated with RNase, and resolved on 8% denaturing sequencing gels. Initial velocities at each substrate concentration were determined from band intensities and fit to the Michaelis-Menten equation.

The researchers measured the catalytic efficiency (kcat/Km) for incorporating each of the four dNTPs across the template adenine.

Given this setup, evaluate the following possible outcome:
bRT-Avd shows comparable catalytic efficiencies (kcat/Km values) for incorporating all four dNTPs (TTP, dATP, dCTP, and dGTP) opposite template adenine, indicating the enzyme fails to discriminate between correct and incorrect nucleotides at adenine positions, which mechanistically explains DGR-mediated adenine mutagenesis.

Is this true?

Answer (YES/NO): NO